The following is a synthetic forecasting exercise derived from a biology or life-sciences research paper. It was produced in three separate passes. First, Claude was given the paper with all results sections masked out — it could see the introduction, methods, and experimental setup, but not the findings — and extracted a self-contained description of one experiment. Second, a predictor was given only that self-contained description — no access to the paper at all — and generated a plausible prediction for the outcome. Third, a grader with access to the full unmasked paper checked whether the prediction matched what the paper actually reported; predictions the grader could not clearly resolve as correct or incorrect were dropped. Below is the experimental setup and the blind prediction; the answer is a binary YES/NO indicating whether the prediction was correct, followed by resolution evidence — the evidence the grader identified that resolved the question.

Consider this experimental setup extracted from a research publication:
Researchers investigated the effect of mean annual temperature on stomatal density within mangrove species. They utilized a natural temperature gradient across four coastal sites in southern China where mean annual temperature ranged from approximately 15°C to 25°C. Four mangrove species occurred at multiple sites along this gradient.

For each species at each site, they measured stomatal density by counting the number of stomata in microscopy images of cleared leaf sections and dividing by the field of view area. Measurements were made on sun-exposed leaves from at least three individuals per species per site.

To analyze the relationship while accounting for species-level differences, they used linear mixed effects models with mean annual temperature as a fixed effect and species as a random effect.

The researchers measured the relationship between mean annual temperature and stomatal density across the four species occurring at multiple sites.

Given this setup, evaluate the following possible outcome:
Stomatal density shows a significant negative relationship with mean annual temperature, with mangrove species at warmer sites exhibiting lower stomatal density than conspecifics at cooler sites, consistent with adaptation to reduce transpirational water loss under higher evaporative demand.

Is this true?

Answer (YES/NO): NO